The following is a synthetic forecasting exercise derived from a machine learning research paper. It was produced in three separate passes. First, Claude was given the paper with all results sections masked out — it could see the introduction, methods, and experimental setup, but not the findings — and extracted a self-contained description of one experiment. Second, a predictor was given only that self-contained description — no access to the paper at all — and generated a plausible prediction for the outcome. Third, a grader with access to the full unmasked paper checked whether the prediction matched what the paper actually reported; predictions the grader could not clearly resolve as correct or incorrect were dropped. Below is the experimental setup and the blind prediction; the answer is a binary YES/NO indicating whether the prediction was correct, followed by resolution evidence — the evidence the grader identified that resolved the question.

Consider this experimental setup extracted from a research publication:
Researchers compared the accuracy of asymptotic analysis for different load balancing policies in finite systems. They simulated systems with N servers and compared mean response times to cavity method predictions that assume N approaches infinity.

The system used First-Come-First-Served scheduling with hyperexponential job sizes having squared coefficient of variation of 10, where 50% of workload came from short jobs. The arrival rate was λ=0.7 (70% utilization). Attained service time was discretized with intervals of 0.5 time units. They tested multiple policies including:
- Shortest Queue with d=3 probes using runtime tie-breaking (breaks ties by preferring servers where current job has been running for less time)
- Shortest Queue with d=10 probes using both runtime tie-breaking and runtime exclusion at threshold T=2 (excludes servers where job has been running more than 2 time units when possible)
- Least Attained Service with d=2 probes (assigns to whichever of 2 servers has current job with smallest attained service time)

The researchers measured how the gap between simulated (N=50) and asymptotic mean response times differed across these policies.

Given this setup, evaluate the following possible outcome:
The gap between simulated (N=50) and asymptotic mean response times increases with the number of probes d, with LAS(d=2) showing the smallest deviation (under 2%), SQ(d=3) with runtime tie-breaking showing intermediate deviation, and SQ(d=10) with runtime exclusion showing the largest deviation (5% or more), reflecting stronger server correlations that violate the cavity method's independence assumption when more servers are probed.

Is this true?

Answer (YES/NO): NO